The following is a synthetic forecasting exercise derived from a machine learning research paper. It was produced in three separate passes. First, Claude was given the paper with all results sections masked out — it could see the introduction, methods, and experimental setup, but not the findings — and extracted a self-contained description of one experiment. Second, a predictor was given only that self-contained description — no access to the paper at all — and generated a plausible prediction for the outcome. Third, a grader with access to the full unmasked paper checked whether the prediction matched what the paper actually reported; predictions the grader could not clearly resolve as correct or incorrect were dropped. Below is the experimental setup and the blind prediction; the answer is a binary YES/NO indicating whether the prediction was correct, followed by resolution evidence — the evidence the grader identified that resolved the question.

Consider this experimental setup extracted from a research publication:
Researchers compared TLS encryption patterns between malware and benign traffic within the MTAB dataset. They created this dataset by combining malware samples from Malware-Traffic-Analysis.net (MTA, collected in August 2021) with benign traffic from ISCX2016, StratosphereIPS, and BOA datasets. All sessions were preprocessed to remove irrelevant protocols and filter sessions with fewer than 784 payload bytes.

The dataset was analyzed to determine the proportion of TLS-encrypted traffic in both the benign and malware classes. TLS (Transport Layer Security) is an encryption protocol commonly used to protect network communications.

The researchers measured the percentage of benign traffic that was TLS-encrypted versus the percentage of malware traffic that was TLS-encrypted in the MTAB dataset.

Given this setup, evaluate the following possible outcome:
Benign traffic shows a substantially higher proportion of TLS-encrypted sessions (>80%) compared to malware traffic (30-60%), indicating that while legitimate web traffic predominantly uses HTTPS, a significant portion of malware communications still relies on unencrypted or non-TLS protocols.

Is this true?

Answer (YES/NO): NO